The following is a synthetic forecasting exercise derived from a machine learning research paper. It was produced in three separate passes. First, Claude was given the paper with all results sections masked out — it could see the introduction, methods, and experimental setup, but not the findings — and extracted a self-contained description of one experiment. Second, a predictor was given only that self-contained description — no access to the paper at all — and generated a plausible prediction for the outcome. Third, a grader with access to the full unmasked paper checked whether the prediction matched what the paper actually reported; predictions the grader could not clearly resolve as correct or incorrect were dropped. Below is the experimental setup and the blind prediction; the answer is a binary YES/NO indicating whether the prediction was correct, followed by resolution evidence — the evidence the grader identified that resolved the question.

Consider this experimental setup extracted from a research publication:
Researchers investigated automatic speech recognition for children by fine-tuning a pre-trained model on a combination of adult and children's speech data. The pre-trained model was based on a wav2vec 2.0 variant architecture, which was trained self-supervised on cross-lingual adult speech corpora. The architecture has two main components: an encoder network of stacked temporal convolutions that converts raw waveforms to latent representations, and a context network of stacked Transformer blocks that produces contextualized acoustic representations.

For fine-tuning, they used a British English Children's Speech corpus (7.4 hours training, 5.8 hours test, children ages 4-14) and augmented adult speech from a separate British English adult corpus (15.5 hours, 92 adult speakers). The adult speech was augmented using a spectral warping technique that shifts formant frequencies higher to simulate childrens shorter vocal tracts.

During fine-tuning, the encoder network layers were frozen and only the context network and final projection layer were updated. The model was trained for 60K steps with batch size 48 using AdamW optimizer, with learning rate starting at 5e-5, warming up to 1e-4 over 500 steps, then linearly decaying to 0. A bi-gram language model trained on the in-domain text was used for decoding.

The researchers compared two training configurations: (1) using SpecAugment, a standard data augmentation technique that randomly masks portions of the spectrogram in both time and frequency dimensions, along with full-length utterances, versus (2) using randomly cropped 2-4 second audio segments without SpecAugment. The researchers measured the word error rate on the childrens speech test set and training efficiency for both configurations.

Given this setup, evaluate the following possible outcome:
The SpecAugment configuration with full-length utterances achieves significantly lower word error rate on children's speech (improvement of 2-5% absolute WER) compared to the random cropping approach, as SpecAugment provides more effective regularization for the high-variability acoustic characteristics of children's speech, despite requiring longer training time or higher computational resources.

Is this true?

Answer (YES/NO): NO